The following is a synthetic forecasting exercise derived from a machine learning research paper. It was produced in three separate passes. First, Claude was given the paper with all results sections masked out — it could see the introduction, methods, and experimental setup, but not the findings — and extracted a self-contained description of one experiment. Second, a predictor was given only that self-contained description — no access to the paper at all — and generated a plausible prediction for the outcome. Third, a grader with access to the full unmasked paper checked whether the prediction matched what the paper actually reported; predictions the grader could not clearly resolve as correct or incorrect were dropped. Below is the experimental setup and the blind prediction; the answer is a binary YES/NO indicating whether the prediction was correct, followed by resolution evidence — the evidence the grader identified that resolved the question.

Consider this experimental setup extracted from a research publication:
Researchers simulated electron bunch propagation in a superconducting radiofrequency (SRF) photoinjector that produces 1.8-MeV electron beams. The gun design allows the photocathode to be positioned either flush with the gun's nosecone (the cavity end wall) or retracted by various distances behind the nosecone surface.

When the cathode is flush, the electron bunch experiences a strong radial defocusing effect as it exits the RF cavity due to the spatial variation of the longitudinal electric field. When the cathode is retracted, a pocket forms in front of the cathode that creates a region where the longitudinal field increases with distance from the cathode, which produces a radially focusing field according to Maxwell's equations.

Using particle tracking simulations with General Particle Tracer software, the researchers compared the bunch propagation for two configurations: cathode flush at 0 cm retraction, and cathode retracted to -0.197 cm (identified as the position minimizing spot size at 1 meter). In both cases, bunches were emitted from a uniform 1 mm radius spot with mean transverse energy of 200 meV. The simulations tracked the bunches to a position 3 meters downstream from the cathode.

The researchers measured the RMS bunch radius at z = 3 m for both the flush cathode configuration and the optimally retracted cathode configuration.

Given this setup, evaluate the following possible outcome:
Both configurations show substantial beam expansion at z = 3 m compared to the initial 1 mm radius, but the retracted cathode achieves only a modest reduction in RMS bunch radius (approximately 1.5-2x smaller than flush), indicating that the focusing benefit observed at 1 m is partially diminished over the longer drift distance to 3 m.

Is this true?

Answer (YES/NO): NO